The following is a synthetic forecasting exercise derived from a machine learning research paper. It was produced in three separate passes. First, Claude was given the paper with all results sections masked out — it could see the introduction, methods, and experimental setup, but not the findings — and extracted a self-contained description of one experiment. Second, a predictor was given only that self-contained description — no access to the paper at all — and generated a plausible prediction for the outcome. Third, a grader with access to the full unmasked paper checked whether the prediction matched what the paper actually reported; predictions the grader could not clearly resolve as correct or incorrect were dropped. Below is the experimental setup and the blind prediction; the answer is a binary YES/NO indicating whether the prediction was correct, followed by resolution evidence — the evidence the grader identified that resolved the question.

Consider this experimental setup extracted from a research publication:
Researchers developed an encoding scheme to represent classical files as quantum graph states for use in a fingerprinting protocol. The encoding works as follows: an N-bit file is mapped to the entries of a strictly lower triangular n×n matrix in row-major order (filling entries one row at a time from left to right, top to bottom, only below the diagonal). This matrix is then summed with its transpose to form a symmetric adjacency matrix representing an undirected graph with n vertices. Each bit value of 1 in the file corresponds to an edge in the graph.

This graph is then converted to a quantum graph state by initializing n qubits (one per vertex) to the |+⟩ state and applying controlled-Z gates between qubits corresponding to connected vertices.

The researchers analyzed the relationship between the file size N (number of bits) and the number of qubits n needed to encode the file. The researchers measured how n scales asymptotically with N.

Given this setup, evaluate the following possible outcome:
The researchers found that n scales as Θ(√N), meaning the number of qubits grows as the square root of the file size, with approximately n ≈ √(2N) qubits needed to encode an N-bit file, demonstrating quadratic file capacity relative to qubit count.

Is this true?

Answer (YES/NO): YES